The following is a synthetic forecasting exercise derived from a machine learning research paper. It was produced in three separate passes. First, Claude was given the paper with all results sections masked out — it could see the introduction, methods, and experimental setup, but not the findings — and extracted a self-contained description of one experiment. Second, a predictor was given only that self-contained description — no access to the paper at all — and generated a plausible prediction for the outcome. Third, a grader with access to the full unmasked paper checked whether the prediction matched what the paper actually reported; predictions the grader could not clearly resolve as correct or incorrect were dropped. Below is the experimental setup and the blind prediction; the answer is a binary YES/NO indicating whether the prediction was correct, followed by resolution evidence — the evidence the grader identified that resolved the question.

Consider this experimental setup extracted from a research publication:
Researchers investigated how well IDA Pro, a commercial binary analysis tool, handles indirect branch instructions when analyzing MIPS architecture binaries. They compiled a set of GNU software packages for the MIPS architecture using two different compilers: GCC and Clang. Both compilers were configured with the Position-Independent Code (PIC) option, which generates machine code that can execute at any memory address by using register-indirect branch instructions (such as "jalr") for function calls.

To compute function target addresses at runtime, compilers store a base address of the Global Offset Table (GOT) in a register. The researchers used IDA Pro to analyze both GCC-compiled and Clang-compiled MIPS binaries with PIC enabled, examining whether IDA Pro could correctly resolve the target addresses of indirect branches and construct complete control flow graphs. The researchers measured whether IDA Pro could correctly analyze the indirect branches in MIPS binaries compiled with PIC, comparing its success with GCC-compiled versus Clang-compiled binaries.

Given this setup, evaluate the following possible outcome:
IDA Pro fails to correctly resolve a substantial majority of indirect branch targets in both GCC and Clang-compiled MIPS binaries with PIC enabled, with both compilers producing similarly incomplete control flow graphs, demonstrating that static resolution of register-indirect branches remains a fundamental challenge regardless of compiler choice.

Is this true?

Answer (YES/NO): NO